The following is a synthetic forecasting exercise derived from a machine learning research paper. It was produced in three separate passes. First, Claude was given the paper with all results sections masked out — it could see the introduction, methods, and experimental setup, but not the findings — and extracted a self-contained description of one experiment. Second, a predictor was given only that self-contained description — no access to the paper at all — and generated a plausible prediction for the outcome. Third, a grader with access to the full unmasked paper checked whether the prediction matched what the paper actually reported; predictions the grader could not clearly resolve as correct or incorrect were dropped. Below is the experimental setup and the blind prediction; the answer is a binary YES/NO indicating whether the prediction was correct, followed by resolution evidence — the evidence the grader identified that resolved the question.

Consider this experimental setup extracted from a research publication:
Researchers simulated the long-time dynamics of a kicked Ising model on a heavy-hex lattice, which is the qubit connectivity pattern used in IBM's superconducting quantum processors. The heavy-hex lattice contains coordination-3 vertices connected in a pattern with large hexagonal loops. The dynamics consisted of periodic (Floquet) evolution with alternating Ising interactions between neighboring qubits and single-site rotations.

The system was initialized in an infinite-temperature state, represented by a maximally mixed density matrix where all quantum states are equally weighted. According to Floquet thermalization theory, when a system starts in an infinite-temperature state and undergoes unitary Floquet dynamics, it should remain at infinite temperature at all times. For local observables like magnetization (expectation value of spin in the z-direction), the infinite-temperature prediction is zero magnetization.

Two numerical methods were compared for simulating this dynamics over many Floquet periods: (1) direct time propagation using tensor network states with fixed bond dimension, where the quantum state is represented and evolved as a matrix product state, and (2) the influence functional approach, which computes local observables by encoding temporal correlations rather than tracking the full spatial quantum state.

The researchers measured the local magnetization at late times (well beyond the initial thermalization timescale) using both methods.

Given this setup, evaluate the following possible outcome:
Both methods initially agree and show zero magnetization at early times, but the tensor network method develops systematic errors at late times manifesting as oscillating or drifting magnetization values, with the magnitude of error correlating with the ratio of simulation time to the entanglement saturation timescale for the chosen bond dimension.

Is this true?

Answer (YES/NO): NO